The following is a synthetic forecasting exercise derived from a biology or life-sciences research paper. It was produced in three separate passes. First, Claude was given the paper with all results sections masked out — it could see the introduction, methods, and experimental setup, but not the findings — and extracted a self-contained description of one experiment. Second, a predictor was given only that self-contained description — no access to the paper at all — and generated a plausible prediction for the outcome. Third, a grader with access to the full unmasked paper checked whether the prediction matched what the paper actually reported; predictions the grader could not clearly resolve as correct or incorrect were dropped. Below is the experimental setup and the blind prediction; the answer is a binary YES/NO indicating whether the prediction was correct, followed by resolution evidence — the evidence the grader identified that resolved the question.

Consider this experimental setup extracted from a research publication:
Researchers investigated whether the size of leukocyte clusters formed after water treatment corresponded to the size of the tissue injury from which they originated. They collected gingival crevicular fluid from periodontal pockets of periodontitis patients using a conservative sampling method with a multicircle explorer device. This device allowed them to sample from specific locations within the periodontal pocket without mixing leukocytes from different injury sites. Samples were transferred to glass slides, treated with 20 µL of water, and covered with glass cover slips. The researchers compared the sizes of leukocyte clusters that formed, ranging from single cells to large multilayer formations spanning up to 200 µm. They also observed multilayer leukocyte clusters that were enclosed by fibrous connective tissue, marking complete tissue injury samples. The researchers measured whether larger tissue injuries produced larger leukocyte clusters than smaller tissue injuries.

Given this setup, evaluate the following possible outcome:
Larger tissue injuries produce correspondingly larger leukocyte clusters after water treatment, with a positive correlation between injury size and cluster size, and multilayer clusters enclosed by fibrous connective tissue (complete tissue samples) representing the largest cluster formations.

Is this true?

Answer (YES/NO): YES